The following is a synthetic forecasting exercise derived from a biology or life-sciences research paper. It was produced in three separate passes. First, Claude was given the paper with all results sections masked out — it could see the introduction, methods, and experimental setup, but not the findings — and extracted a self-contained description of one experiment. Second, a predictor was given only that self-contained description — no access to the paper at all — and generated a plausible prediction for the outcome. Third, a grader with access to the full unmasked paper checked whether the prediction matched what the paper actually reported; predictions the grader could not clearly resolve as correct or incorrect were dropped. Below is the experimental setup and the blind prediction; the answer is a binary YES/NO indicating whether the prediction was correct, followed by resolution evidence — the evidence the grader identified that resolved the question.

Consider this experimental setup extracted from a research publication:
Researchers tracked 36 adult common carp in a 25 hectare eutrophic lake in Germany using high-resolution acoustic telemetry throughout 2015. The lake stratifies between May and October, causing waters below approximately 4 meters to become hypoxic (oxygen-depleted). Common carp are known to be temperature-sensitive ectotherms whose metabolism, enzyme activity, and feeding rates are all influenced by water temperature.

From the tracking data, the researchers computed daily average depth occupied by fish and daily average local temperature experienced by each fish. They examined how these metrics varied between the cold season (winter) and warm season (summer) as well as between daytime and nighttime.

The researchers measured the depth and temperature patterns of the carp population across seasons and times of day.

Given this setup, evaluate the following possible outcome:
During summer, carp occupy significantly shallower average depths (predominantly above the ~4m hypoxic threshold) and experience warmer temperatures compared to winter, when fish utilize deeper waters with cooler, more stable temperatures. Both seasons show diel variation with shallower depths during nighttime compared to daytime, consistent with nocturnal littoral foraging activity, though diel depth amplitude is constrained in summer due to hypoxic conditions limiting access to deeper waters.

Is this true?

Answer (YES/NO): YES